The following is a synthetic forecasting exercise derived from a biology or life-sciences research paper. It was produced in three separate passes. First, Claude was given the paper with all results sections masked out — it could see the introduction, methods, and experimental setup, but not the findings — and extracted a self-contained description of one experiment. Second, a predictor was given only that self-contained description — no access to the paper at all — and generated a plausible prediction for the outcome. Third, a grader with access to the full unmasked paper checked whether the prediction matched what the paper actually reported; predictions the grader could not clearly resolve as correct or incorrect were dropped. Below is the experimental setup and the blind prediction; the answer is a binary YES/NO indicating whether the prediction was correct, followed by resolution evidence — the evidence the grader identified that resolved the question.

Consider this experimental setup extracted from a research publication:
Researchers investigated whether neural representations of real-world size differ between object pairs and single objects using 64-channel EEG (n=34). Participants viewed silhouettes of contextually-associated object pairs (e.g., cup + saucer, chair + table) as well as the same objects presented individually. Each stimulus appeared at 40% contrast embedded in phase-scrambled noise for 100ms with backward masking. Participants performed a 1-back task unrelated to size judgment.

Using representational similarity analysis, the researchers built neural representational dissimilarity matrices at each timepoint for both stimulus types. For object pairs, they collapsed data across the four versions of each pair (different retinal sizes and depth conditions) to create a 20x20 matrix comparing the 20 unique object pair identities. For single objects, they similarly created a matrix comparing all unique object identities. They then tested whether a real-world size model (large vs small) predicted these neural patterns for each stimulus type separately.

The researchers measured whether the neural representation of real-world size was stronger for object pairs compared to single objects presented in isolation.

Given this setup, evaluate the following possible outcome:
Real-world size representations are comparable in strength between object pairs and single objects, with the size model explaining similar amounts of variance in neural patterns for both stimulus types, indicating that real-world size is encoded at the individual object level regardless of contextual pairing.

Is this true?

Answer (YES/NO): NO